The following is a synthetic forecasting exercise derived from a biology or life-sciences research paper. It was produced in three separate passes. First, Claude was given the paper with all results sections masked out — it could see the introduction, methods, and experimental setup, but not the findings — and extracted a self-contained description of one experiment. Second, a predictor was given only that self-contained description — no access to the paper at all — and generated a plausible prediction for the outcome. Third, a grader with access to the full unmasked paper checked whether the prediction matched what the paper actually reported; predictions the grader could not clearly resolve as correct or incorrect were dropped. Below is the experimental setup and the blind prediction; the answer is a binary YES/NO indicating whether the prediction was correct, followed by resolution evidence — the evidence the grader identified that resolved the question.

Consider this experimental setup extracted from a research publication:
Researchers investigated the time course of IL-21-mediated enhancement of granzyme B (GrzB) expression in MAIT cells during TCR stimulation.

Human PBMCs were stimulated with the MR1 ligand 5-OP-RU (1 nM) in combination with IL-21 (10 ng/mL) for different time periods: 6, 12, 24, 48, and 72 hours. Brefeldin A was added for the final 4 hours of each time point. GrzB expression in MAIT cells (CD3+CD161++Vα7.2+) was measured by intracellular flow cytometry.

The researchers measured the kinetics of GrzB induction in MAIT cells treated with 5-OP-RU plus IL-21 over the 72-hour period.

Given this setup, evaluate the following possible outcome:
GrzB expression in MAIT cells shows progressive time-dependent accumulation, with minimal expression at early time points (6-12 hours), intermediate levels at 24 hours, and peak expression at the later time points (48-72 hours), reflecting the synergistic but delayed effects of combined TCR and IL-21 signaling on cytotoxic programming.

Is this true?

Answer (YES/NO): NO